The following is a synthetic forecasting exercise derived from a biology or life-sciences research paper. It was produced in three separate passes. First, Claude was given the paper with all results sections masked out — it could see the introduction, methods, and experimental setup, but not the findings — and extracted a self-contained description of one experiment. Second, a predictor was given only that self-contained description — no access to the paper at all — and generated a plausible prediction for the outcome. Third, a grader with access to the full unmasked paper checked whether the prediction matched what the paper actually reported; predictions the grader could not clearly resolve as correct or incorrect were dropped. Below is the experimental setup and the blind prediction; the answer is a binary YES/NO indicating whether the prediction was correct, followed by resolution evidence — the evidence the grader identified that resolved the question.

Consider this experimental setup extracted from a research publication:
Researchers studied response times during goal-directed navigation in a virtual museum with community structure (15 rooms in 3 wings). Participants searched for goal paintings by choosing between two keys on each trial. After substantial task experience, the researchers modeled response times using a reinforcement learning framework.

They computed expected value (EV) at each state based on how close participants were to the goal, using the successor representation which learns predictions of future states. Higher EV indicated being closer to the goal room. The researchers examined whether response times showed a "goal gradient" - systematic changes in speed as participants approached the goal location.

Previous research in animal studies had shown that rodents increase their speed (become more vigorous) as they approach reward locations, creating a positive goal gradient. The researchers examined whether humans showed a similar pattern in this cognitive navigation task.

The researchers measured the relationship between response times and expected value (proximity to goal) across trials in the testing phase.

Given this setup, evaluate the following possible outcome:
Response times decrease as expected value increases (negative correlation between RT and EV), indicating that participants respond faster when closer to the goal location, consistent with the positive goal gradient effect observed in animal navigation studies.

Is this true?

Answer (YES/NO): NO